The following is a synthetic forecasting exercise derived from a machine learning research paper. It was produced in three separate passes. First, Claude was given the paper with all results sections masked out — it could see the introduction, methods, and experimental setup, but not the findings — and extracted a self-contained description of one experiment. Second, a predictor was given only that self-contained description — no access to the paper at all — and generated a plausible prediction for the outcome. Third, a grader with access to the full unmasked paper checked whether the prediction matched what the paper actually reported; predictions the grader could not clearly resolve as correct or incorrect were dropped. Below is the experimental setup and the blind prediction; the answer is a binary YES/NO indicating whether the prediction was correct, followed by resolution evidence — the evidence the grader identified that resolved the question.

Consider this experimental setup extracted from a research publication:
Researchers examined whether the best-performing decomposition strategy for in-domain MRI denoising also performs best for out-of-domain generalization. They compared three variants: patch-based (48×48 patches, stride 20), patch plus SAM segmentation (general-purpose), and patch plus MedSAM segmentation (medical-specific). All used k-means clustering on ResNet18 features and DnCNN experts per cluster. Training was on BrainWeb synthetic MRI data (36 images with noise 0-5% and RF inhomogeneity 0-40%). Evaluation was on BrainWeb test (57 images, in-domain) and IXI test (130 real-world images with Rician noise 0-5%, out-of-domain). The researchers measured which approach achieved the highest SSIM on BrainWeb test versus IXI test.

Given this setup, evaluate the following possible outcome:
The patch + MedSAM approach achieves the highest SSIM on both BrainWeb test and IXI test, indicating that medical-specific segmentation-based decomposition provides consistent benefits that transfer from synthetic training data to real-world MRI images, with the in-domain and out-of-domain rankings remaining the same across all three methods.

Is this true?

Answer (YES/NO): NO